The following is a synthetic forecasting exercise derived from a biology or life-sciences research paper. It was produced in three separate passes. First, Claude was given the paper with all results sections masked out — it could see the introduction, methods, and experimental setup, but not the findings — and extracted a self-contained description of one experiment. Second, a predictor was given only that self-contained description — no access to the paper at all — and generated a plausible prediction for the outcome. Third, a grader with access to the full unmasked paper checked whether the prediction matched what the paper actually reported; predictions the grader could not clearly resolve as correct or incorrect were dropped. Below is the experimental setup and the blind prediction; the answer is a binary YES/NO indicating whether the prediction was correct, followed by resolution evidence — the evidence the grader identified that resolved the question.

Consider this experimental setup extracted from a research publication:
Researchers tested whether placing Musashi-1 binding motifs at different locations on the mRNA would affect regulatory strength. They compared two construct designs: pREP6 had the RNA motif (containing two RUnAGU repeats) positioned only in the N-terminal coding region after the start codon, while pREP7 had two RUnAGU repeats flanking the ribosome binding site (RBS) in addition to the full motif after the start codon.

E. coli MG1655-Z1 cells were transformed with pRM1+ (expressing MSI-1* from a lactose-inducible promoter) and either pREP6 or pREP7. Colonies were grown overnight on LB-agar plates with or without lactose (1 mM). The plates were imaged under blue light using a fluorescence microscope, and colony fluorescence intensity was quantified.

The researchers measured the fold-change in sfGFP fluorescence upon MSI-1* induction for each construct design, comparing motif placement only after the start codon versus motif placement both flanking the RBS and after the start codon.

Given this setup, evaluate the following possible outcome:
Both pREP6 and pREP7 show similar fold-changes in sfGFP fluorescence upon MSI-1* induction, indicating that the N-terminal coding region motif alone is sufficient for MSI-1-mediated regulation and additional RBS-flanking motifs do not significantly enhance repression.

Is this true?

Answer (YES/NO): NO